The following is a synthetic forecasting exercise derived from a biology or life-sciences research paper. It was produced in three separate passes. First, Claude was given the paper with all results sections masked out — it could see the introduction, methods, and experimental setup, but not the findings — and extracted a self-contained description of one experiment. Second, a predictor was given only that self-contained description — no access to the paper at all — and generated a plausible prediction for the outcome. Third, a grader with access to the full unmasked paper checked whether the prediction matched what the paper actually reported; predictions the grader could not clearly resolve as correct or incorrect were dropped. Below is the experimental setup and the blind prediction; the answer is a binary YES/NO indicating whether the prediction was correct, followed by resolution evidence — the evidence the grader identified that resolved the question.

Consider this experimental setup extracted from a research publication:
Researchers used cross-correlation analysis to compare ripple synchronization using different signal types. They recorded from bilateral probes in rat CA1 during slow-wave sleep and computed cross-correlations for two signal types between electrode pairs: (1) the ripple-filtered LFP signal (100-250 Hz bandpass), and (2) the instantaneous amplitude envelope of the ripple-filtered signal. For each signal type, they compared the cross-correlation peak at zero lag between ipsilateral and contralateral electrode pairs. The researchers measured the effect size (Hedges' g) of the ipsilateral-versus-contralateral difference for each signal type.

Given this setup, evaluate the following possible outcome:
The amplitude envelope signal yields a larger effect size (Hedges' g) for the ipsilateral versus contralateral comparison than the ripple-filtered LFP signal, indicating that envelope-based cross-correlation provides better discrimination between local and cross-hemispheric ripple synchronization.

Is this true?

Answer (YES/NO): NO